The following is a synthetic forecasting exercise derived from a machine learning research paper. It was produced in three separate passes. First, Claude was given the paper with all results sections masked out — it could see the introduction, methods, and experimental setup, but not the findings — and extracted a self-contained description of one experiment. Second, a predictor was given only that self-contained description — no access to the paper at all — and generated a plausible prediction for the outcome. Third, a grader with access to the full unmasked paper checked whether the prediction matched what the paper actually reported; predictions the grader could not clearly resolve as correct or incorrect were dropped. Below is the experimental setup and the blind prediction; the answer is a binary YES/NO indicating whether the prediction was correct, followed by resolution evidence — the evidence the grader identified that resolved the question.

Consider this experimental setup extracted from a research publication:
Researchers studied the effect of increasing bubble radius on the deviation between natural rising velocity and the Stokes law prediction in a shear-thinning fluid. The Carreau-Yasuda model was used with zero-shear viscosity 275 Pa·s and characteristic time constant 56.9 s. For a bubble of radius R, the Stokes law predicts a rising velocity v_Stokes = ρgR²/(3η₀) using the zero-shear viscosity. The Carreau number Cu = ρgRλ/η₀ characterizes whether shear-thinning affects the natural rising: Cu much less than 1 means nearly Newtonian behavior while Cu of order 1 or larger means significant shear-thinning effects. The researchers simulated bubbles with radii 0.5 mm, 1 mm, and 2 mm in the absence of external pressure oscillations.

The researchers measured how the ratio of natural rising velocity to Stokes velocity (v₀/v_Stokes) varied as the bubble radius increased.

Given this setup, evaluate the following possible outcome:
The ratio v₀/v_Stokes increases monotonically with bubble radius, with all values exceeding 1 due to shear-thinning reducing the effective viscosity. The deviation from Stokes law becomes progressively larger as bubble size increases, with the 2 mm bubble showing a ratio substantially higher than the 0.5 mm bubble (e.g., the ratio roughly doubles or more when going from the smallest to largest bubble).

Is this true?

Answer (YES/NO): YES